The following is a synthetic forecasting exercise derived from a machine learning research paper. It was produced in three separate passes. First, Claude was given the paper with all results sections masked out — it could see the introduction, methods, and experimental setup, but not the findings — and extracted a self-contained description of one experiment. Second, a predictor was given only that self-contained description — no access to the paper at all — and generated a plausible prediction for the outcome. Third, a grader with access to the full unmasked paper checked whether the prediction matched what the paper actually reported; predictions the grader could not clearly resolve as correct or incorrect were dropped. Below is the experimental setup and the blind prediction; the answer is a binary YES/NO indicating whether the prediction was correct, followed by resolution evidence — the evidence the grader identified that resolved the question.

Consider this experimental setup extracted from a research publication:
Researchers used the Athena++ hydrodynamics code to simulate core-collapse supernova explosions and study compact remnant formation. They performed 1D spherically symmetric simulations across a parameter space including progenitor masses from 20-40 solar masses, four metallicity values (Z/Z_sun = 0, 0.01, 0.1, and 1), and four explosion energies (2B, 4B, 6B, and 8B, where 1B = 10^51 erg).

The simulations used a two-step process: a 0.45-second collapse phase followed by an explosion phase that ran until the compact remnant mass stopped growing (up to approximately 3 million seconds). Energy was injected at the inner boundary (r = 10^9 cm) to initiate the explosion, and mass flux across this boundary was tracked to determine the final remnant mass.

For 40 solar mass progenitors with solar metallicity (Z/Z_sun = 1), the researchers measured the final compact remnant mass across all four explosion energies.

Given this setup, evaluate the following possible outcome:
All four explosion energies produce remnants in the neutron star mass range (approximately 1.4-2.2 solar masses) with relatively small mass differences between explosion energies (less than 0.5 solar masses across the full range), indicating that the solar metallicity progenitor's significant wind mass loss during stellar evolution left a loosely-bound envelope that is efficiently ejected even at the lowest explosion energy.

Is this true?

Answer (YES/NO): NO